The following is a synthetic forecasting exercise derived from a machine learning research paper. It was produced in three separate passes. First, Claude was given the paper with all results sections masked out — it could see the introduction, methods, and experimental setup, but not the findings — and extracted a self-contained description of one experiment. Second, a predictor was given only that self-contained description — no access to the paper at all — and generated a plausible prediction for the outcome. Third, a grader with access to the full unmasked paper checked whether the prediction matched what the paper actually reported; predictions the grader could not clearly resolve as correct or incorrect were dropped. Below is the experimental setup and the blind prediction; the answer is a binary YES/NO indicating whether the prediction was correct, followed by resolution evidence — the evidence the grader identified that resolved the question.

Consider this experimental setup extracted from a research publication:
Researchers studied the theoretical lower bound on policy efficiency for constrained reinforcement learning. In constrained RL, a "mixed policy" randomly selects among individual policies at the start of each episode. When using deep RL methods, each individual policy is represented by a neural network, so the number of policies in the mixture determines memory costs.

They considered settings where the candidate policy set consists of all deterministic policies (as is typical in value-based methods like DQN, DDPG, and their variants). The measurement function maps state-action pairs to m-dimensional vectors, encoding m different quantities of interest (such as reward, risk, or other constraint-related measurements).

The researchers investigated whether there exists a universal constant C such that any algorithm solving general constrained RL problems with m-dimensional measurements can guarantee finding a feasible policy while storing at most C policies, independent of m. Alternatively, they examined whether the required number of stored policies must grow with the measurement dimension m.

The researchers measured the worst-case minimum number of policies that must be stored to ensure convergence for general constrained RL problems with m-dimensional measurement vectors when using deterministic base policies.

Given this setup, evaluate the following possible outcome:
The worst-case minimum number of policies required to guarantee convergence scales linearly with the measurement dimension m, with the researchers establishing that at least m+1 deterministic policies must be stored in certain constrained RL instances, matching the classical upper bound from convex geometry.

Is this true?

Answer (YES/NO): YES